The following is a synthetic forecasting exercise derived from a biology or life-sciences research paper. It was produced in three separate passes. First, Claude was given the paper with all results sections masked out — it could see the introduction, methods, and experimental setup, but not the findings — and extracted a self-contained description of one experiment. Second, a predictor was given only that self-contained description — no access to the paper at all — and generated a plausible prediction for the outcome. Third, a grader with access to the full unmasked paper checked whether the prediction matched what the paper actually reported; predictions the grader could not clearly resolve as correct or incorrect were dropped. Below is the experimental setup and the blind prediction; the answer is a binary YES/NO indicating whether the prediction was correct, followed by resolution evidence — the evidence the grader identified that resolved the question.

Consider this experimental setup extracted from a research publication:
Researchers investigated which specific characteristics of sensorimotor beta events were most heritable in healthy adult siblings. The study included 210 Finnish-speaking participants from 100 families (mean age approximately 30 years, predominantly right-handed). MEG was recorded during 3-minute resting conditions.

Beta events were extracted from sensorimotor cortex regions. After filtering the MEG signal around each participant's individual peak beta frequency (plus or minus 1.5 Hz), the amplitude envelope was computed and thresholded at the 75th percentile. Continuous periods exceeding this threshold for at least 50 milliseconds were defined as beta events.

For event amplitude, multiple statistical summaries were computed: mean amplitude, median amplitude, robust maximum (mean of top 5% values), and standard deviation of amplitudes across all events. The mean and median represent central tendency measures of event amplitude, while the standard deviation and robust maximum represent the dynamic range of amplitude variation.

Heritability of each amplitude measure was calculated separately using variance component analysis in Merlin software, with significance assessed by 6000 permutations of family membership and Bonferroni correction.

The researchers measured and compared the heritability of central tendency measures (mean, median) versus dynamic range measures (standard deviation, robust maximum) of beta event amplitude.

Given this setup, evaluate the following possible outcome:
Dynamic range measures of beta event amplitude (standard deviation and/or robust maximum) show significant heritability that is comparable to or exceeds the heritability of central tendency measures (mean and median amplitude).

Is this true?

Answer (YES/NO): YES